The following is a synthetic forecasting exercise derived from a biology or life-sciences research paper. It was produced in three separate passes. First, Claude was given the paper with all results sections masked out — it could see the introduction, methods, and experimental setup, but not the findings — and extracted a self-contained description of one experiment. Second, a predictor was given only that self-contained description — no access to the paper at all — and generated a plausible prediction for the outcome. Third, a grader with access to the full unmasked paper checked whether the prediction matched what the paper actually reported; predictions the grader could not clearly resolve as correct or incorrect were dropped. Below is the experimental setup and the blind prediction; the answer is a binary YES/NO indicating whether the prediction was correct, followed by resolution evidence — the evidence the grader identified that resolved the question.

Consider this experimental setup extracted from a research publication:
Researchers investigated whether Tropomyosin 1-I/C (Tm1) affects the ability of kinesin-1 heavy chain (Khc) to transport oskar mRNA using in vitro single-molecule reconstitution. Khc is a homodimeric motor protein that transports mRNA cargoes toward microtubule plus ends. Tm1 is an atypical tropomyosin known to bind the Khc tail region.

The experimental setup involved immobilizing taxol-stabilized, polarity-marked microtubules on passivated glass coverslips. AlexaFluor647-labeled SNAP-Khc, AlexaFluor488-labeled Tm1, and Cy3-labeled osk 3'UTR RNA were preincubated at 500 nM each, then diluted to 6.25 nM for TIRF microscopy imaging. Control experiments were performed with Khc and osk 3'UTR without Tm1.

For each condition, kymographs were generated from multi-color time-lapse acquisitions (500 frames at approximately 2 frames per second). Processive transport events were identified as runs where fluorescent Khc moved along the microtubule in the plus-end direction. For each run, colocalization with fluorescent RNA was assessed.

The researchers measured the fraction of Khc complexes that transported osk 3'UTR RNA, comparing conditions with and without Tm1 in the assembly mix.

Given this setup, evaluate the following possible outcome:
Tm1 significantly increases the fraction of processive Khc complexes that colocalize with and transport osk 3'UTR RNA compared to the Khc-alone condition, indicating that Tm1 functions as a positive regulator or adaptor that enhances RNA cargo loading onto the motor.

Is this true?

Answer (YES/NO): NO